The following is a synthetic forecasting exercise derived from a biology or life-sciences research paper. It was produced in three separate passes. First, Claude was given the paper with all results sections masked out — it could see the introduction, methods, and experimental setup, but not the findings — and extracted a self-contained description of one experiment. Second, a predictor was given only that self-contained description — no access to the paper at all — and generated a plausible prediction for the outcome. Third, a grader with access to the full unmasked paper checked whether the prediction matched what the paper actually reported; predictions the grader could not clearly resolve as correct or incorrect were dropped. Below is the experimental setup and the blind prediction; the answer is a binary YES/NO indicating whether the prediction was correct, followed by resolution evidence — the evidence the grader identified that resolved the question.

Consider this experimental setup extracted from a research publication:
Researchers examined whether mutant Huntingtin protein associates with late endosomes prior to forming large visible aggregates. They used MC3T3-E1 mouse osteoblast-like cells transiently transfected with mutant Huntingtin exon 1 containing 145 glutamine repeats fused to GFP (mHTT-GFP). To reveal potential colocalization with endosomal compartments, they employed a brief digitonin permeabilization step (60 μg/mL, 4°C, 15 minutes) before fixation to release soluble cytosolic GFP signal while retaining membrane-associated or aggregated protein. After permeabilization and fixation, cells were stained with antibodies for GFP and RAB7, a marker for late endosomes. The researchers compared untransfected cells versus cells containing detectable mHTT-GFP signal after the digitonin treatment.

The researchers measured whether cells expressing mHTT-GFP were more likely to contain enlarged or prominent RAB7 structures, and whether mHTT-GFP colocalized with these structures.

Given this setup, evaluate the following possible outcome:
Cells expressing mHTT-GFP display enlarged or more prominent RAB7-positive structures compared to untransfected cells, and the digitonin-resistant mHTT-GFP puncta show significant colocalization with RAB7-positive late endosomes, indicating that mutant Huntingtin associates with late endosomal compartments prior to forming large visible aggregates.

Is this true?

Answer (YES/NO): YES